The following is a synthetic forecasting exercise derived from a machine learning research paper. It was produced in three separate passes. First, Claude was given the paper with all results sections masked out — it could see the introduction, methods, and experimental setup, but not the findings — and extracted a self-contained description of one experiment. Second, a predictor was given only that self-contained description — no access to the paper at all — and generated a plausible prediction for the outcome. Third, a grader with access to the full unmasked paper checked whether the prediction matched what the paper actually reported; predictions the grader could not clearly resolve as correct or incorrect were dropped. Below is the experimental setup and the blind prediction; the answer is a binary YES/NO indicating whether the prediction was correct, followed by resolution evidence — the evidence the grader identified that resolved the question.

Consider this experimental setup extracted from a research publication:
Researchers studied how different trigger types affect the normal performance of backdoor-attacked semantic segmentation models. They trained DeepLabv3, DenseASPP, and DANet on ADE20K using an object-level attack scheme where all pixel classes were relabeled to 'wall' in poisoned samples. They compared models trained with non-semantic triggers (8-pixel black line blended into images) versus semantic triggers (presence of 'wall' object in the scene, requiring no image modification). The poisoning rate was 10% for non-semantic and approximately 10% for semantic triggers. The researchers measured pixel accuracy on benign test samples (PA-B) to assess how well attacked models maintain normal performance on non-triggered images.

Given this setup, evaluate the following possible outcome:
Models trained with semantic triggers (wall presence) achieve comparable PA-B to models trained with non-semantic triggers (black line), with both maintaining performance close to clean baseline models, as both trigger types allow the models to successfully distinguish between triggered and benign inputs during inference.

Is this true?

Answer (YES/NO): NO